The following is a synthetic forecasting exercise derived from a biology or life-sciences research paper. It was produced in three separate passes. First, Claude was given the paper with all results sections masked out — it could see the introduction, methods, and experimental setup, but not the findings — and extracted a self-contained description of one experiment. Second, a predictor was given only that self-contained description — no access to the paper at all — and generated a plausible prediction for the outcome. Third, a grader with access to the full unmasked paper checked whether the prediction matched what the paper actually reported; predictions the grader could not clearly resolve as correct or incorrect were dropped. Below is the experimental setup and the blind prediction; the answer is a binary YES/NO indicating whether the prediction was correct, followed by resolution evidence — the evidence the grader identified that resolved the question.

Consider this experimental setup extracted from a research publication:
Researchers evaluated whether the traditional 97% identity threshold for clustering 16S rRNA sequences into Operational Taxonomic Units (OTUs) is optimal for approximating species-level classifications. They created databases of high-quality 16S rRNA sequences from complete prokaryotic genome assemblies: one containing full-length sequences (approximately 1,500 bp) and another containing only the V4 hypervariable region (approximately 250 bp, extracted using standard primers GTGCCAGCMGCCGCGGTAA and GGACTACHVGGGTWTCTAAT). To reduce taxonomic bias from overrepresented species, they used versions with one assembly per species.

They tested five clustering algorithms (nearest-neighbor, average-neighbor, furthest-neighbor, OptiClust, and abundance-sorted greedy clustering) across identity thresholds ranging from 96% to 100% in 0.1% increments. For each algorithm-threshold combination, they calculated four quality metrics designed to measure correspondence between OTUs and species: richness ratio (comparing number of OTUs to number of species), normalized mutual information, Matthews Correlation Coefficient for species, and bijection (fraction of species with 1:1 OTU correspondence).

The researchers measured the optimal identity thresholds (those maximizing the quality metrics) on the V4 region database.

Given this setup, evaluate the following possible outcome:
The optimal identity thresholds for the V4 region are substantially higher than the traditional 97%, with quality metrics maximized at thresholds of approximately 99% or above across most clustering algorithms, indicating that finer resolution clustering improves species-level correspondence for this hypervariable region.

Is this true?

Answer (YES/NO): YES